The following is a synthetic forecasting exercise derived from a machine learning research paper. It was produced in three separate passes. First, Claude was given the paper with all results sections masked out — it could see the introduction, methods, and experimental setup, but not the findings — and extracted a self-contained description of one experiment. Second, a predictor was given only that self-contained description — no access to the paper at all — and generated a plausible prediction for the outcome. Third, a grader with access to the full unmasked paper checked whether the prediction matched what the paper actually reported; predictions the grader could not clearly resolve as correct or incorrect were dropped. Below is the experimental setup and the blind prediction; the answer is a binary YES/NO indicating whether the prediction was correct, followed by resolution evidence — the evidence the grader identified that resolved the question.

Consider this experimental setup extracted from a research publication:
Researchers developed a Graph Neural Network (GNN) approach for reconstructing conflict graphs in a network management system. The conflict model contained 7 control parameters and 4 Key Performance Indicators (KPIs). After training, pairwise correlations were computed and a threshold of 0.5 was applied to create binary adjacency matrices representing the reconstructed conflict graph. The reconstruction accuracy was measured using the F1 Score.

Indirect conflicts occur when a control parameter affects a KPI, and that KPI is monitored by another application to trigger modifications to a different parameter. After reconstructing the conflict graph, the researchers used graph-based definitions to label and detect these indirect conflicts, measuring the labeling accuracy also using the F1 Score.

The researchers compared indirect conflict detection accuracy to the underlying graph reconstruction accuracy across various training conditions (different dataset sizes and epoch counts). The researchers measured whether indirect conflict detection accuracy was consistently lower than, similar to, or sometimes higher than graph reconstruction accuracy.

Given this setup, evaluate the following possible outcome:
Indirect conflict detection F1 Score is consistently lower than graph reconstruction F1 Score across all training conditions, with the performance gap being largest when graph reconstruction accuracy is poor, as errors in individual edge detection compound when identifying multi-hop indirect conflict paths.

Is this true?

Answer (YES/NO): NO